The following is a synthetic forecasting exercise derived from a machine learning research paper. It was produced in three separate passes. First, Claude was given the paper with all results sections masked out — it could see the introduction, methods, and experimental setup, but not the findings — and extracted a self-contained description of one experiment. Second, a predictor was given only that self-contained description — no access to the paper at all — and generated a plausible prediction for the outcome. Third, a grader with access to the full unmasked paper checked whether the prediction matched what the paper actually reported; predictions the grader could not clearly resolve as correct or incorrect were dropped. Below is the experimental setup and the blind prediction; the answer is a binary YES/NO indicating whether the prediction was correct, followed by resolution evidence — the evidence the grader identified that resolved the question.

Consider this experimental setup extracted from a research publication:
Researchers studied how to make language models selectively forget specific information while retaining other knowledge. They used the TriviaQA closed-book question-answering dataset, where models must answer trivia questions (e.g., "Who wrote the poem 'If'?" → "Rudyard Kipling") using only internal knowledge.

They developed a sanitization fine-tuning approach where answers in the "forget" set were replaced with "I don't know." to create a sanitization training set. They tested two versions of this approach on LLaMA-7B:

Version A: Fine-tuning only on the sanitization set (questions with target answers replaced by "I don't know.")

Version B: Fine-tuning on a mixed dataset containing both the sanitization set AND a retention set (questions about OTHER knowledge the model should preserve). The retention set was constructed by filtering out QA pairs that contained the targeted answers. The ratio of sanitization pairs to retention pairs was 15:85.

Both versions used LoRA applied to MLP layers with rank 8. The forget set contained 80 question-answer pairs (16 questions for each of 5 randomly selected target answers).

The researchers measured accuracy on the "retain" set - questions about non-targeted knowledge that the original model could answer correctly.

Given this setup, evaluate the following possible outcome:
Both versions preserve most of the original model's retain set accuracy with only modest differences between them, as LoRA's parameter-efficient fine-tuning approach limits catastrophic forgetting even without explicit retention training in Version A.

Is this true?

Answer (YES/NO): NO